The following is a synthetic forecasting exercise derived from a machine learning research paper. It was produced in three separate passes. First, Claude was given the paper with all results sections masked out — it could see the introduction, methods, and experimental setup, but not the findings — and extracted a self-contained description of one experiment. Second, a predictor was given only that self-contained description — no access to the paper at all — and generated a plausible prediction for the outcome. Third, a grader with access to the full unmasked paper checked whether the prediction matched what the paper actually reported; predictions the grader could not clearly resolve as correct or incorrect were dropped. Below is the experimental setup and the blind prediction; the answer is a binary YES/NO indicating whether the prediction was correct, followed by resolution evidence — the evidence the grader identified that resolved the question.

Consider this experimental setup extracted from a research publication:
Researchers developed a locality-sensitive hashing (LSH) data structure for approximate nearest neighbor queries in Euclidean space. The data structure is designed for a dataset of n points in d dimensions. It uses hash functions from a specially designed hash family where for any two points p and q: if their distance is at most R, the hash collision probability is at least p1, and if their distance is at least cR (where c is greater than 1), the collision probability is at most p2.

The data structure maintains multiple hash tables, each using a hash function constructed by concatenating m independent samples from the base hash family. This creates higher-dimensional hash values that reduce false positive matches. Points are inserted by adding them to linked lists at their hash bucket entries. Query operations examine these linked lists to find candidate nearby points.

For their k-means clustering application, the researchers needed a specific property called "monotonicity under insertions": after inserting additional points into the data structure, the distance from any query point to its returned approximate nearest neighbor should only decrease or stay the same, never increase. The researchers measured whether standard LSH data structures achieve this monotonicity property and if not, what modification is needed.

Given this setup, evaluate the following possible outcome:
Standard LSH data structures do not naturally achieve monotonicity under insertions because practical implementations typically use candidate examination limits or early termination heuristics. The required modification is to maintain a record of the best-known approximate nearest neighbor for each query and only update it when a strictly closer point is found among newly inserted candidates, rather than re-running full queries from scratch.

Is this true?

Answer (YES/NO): NO